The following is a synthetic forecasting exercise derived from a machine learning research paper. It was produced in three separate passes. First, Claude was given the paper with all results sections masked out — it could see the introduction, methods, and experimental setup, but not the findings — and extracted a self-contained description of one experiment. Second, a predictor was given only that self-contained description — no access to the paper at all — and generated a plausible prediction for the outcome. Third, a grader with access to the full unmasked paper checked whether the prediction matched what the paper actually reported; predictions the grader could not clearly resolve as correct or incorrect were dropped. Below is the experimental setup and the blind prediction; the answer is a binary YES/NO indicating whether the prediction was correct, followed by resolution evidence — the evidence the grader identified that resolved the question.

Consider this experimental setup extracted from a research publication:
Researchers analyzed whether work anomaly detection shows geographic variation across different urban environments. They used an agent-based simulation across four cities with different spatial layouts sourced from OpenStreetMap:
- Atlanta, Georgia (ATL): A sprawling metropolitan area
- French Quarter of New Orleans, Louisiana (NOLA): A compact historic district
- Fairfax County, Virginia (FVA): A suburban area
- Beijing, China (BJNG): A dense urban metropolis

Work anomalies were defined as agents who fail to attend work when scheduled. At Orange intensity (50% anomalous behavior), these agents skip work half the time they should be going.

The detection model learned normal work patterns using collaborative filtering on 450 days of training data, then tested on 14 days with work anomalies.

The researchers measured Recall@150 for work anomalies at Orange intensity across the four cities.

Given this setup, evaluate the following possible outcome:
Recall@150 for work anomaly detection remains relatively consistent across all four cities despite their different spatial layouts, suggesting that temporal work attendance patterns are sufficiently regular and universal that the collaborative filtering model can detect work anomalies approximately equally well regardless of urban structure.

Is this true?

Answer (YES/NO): NO